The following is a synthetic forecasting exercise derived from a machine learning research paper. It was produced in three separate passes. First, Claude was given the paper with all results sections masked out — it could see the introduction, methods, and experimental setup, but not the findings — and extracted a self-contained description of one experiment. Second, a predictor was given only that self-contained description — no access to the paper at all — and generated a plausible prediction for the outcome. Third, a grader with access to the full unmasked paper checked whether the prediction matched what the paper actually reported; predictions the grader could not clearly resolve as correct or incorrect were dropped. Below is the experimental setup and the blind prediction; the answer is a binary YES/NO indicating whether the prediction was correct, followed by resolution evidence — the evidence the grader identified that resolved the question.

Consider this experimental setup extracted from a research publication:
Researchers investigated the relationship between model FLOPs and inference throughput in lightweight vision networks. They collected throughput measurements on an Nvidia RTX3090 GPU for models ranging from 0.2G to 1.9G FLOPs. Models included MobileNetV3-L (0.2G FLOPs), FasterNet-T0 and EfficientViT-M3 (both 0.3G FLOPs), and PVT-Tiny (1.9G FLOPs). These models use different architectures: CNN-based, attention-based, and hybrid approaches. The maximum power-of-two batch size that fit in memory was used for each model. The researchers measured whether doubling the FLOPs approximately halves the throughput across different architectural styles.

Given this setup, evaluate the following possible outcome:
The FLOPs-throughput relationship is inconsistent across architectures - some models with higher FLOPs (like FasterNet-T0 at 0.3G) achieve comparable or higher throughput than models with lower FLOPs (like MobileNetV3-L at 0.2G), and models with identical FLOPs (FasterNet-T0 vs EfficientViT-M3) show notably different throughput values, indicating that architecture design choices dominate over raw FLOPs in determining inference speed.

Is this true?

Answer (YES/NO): NO